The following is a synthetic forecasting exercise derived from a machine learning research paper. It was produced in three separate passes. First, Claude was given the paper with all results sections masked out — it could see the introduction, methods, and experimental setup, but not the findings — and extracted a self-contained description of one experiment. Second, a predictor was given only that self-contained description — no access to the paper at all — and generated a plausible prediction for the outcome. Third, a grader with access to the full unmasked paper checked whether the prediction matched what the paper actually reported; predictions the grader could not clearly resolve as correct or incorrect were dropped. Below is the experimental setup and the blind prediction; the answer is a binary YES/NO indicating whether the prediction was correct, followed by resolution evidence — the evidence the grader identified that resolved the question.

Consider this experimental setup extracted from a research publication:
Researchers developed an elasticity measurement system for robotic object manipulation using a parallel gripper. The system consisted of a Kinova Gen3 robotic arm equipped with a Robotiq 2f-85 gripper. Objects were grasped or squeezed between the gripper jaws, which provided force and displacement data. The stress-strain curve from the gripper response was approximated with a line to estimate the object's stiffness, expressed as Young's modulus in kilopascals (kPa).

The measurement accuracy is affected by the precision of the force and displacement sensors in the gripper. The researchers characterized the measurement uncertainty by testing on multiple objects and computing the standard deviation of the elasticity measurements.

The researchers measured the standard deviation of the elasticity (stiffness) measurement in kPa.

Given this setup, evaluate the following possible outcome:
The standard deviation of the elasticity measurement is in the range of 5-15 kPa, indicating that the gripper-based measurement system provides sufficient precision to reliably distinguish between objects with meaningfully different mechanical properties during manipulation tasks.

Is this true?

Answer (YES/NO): YES